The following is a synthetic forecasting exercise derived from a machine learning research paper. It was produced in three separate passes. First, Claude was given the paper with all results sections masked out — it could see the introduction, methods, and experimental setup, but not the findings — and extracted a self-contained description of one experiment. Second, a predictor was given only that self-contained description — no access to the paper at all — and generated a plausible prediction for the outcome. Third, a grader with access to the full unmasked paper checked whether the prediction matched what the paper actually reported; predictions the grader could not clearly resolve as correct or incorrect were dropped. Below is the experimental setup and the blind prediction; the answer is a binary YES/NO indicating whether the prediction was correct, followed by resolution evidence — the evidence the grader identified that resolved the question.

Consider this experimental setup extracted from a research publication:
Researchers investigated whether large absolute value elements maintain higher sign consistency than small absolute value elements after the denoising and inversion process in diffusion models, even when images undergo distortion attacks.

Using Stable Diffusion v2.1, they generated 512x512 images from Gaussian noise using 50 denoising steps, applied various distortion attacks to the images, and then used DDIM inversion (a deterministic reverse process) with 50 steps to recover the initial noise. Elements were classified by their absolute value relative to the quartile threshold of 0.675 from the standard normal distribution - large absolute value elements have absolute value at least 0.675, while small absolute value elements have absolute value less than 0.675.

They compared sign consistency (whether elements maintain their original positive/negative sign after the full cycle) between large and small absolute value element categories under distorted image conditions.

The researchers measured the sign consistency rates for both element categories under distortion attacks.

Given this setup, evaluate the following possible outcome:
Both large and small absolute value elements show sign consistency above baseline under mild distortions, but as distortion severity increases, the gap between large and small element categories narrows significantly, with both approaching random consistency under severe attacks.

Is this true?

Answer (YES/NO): NO